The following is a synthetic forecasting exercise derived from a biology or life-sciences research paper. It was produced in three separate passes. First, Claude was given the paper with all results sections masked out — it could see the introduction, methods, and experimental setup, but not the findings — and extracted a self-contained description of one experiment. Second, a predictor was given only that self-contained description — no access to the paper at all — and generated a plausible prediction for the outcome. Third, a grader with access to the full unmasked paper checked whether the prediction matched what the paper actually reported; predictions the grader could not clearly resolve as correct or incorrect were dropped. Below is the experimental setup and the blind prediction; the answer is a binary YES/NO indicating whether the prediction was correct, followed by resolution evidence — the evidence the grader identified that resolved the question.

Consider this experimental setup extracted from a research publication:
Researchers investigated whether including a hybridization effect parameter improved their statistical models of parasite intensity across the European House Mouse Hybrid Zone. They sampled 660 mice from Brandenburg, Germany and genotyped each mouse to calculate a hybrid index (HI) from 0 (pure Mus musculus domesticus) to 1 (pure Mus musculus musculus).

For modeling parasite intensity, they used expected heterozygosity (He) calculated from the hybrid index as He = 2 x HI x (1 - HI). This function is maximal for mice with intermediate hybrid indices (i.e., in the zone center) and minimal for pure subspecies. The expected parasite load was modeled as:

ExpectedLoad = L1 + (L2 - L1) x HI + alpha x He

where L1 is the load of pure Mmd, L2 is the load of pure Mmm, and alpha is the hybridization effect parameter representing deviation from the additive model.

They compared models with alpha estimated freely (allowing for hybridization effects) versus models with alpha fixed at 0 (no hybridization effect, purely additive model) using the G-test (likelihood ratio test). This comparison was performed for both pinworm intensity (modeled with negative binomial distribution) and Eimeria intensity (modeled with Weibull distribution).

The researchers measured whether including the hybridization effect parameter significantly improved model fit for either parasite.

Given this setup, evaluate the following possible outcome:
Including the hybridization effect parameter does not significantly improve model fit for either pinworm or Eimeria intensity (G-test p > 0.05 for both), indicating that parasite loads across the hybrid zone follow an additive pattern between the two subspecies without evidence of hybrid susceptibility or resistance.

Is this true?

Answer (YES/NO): NO